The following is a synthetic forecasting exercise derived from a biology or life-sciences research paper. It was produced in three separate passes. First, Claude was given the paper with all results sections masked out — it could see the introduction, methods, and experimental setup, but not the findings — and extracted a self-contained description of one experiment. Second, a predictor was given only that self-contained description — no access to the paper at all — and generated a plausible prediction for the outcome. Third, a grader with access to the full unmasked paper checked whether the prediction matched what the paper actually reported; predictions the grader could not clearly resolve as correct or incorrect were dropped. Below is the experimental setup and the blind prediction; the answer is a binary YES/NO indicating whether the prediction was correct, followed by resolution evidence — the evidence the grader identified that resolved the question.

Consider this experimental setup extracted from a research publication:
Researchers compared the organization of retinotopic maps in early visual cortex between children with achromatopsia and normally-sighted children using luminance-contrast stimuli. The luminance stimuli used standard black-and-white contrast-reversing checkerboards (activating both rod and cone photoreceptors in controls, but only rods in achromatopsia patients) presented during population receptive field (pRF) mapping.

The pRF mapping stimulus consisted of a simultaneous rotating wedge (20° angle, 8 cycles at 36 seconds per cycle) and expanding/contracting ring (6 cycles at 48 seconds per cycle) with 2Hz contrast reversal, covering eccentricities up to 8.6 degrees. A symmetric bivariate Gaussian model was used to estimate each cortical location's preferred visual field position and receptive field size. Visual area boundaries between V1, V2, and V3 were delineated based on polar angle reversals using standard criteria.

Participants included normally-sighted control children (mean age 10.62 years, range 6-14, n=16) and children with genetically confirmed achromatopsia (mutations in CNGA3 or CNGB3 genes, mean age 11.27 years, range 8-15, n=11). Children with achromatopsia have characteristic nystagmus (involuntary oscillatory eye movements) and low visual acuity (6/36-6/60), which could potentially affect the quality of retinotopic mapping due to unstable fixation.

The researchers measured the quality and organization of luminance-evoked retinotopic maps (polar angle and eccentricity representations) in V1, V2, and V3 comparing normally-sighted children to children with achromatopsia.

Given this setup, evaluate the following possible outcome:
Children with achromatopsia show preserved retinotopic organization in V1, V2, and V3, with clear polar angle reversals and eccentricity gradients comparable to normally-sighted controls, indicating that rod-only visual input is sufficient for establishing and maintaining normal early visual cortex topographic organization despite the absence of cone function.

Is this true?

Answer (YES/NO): YES